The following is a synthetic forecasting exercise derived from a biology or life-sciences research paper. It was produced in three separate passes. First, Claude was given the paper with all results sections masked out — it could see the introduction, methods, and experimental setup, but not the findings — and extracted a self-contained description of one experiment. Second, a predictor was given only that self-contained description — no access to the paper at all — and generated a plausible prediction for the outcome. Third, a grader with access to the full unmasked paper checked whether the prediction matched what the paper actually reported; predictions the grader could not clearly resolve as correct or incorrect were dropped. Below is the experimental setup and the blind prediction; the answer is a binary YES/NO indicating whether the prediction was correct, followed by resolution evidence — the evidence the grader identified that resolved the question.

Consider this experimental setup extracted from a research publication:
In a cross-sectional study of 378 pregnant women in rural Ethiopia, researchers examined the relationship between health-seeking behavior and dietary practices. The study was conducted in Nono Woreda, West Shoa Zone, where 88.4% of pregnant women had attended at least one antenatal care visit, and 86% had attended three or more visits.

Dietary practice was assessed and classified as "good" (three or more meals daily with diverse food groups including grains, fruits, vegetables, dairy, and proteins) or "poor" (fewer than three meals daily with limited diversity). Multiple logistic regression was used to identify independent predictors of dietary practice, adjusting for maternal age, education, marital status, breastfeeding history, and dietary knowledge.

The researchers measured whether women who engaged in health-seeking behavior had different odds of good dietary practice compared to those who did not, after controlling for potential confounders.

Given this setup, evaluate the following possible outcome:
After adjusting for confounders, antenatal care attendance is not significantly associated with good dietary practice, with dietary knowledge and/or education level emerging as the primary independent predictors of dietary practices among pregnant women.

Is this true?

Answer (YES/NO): NO